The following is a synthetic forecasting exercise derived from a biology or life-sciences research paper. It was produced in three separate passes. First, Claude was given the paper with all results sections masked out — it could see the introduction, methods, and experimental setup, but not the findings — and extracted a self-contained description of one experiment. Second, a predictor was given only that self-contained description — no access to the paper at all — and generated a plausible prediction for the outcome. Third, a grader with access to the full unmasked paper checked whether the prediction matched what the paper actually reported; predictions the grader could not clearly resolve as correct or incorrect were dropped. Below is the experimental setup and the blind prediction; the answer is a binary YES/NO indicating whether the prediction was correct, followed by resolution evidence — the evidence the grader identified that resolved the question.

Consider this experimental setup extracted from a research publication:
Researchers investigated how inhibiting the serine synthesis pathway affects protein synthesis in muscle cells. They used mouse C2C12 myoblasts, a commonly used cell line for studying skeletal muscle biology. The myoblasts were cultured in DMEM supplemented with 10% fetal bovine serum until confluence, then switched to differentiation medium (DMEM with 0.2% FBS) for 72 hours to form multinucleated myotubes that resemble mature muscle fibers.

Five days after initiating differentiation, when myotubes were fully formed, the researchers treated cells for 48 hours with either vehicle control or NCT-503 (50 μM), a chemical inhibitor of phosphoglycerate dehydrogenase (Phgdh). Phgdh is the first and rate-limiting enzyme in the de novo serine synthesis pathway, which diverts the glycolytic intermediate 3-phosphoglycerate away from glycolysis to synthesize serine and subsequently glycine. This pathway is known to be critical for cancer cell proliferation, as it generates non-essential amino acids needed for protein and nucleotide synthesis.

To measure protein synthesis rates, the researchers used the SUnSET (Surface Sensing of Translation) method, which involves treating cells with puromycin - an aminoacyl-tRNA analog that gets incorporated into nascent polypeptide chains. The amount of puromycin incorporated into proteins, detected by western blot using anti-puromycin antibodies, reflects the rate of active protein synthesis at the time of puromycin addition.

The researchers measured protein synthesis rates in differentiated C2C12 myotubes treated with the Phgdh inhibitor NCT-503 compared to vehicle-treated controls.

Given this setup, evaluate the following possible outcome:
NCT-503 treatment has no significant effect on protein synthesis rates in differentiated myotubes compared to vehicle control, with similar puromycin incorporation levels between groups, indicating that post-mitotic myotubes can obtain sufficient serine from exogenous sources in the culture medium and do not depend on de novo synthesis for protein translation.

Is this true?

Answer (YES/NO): NO